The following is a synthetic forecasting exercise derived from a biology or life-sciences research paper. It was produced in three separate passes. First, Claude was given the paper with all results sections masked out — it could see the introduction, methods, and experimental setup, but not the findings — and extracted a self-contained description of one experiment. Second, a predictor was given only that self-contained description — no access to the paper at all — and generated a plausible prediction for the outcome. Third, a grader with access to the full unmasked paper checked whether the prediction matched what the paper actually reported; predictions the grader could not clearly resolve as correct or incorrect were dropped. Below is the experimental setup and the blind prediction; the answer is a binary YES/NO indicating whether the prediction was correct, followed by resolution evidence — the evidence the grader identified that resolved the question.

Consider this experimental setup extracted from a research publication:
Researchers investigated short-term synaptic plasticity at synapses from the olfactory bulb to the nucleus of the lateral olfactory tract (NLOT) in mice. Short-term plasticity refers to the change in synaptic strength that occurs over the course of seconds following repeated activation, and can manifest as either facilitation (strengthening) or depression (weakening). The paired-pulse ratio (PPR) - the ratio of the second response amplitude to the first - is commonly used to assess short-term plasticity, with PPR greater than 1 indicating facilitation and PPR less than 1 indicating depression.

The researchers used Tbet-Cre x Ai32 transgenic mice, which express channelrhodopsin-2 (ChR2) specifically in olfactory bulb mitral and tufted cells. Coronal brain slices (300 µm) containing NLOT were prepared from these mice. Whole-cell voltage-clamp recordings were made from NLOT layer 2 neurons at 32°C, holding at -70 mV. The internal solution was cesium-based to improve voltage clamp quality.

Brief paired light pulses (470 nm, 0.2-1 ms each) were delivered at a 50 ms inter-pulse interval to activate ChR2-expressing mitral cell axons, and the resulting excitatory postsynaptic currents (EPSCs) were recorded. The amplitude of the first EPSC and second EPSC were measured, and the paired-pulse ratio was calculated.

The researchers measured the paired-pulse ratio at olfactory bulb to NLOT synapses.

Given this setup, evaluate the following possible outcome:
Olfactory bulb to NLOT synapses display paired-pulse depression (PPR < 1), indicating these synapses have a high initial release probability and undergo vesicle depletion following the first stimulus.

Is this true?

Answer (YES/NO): NO